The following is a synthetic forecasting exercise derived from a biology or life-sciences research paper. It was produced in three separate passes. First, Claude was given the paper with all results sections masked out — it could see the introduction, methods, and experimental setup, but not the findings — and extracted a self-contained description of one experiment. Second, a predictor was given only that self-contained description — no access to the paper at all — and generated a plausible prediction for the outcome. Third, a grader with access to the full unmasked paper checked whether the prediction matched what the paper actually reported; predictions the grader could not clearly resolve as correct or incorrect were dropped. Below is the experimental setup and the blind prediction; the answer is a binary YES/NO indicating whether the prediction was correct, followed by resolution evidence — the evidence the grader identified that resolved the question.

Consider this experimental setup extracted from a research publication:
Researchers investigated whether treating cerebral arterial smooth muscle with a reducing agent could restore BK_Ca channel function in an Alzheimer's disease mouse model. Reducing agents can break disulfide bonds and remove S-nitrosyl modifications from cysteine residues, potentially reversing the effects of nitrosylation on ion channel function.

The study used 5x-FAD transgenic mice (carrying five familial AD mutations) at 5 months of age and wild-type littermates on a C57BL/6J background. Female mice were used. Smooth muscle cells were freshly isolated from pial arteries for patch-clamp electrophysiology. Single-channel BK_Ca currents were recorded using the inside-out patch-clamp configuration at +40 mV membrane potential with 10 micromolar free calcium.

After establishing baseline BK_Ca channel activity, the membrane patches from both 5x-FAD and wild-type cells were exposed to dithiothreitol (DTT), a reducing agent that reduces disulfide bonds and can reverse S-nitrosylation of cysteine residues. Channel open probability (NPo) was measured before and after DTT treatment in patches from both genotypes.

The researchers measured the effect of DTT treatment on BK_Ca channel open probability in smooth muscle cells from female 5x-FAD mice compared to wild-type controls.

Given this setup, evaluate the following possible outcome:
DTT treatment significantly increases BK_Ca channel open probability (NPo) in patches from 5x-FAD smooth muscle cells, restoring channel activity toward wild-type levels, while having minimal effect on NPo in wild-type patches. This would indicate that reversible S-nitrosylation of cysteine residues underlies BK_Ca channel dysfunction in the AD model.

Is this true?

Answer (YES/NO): NO